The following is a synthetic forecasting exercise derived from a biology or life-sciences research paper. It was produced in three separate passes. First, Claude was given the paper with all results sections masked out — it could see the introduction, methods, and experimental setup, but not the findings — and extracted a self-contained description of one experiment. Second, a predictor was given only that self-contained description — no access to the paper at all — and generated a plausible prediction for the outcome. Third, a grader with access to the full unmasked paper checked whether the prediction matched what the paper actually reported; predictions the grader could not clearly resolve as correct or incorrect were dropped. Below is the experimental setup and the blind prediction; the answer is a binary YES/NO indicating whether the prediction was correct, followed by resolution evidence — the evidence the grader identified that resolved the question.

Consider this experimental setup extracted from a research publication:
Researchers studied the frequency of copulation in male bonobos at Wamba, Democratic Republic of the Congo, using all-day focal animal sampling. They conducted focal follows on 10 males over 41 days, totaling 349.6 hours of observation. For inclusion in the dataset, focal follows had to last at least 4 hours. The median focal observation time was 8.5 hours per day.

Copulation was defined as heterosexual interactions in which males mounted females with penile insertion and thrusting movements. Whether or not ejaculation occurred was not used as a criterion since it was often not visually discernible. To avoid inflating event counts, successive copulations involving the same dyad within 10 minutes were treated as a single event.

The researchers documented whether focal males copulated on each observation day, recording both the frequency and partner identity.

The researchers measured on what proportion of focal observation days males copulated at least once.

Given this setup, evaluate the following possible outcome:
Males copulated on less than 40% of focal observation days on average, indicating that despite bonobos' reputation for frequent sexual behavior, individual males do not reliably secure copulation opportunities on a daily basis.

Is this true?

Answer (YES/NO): NO